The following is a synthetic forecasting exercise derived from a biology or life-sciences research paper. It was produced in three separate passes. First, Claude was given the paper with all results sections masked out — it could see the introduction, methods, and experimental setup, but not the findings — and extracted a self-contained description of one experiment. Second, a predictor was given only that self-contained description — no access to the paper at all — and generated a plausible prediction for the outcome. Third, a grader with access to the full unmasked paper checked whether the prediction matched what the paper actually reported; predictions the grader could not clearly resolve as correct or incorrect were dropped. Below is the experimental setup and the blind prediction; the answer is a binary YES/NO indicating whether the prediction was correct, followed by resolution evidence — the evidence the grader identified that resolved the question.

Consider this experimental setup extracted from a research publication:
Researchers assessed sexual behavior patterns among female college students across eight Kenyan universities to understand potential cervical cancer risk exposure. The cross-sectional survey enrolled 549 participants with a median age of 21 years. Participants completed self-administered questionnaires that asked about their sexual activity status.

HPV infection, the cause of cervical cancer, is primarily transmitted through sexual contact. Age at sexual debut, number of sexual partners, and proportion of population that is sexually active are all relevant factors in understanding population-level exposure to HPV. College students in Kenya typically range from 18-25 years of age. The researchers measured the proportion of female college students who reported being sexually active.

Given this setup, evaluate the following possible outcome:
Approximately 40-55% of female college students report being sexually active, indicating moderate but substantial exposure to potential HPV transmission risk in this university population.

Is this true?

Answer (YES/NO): NO